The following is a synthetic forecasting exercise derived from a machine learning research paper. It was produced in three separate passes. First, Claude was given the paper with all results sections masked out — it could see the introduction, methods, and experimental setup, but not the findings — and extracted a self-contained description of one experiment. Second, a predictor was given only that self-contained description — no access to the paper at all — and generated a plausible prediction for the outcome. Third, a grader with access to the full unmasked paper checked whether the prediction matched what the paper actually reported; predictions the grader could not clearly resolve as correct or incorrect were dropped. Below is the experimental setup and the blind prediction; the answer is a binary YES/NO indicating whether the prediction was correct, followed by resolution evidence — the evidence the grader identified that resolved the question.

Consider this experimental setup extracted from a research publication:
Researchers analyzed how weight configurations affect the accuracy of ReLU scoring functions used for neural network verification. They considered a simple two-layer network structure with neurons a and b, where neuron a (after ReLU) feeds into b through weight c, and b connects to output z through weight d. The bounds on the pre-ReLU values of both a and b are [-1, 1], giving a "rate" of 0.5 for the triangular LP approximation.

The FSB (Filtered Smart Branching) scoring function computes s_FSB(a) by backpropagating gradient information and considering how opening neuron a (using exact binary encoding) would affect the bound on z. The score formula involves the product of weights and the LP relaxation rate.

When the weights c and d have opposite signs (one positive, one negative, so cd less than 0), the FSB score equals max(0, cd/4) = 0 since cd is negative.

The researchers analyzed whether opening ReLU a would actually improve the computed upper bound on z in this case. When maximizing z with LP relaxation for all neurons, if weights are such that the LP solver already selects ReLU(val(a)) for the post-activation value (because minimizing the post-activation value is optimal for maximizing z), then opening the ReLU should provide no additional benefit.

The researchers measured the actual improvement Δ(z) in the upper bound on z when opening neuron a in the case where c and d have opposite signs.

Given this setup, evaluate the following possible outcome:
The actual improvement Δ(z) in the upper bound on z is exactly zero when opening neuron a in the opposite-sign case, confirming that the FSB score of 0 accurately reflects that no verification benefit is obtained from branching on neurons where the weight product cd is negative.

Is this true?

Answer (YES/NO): YES